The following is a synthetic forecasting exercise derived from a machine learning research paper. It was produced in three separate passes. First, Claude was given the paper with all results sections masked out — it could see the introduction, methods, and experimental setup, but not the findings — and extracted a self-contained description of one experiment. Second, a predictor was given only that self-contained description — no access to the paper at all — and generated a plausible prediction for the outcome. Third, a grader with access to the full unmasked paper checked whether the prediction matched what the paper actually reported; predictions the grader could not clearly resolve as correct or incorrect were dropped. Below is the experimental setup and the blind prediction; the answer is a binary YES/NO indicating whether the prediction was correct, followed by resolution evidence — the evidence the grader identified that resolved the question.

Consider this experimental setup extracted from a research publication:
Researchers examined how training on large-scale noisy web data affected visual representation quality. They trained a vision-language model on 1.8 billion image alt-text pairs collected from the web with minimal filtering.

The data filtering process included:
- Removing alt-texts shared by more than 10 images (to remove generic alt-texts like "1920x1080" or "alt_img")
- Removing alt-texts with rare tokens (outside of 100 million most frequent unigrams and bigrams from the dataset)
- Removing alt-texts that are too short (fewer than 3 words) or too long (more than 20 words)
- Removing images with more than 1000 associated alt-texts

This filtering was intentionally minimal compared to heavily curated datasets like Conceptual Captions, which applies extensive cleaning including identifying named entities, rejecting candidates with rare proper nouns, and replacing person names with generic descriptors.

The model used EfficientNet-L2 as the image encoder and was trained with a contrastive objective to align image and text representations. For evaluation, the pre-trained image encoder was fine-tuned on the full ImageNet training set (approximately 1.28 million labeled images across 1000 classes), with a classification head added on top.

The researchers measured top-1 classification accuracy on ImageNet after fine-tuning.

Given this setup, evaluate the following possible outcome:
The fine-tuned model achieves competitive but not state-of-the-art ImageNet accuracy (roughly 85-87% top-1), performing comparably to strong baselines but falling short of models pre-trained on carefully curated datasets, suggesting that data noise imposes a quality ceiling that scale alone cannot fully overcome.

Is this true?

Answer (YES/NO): NO